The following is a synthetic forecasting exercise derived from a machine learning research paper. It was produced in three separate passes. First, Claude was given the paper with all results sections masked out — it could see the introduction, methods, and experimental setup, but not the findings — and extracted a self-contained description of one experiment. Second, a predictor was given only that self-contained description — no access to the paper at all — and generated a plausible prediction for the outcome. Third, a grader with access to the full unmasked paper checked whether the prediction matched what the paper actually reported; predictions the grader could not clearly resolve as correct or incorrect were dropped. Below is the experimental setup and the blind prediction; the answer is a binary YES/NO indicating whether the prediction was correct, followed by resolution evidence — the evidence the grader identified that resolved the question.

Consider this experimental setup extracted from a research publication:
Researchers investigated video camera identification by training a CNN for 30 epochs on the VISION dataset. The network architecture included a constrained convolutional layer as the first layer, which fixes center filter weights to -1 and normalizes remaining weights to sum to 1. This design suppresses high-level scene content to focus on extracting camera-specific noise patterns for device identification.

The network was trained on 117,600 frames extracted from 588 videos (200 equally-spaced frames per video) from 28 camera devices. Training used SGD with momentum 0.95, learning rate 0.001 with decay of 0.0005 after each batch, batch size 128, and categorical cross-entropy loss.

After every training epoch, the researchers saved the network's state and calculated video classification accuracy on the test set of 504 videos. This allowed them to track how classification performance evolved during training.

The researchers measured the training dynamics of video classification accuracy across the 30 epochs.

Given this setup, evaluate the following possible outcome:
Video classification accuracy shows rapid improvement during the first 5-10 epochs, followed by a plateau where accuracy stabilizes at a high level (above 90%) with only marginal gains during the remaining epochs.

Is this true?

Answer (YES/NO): NO